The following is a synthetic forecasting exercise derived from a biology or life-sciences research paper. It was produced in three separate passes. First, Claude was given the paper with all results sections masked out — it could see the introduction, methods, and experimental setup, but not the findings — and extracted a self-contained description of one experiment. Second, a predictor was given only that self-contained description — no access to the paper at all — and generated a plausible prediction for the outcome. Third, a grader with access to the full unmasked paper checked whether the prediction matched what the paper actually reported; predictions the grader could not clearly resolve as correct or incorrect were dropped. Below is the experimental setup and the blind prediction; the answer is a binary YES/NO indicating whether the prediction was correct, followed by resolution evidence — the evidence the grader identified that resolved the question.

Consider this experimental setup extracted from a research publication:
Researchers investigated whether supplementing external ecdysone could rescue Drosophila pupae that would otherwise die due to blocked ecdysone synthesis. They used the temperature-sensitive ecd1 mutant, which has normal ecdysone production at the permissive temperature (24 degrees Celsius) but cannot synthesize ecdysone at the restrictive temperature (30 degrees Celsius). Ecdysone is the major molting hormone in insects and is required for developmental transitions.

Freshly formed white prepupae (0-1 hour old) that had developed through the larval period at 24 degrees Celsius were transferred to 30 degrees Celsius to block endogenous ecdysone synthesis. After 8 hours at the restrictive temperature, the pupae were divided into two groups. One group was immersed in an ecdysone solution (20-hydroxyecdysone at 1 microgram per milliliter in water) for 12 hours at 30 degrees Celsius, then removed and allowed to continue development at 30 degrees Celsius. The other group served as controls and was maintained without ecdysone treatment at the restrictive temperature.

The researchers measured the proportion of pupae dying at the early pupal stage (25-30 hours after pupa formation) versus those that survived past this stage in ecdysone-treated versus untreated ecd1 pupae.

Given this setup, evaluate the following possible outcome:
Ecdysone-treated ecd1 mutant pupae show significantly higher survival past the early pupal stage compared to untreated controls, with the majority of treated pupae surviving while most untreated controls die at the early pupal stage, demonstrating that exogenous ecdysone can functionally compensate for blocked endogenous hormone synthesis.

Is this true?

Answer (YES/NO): NO